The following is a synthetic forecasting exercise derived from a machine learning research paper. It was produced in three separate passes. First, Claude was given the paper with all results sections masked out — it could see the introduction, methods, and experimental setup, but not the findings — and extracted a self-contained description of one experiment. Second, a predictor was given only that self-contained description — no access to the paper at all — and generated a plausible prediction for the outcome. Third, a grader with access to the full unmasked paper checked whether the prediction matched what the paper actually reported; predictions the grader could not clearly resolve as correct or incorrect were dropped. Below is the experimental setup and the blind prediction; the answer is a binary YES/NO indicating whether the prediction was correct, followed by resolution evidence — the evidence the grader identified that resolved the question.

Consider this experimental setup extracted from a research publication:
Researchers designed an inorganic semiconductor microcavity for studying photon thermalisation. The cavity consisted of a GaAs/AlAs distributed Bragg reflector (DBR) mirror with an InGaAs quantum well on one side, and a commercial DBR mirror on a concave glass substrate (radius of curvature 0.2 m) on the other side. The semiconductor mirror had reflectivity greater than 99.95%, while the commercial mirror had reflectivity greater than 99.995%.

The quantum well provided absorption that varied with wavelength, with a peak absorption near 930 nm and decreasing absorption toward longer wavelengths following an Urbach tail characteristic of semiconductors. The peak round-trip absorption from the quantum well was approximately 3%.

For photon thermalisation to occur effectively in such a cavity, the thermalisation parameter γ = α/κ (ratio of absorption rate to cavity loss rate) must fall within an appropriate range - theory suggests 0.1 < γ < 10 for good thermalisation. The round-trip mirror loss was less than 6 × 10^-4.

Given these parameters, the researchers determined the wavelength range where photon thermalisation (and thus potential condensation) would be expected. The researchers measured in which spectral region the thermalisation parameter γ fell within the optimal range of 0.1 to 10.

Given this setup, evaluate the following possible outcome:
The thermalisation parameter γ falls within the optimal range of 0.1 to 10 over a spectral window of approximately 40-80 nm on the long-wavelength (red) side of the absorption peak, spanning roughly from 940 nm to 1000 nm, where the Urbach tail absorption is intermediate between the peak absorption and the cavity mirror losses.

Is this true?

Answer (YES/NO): NO